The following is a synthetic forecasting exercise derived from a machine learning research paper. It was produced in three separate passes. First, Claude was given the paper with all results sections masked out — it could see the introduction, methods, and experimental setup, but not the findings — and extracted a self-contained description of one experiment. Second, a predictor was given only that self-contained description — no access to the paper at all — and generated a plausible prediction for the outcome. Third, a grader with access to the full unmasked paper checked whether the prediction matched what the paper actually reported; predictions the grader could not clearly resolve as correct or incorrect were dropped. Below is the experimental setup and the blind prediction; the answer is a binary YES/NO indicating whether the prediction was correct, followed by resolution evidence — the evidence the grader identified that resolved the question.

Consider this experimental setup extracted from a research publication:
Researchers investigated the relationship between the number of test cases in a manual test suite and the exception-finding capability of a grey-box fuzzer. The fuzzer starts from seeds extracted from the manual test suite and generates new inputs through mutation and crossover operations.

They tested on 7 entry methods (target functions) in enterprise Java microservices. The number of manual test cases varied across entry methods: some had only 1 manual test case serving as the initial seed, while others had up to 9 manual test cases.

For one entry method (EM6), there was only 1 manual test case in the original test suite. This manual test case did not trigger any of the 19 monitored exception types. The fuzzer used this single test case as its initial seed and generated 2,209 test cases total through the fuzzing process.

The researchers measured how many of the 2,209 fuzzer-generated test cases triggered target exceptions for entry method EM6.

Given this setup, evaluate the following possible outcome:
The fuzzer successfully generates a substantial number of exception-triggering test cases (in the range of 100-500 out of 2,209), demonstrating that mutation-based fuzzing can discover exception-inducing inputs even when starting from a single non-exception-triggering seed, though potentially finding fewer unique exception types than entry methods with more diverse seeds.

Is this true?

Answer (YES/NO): NO